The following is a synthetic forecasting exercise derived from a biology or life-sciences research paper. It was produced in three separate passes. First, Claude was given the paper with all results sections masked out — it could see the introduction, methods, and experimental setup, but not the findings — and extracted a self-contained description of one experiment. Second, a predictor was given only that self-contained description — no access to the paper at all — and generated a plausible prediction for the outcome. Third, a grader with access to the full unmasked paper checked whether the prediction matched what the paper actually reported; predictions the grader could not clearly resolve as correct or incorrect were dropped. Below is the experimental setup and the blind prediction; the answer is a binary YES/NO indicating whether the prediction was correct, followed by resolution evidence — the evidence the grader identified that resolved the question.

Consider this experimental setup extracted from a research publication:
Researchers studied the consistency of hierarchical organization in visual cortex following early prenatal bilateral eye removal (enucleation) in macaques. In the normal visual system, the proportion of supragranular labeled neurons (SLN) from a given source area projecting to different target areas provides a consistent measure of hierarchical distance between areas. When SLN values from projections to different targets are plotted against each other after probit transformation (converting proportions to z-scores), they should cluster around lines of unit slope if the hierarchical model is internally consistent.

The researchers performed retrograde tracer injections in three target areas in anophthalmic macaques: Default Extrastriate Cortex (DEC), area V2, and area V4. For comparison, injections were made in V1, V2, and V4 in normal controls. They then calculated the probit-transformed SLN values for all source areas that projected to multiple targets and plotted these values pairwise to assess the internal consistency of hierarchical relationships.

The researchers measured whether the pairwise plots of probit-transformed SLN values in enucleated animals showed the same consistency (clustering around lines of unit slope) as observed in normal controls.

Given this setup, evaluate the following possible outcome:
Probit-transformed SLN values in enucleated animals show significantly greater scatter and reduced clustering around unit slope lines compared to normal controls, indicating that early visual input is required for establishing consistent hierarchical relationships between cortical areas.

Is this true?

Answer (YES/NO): NO